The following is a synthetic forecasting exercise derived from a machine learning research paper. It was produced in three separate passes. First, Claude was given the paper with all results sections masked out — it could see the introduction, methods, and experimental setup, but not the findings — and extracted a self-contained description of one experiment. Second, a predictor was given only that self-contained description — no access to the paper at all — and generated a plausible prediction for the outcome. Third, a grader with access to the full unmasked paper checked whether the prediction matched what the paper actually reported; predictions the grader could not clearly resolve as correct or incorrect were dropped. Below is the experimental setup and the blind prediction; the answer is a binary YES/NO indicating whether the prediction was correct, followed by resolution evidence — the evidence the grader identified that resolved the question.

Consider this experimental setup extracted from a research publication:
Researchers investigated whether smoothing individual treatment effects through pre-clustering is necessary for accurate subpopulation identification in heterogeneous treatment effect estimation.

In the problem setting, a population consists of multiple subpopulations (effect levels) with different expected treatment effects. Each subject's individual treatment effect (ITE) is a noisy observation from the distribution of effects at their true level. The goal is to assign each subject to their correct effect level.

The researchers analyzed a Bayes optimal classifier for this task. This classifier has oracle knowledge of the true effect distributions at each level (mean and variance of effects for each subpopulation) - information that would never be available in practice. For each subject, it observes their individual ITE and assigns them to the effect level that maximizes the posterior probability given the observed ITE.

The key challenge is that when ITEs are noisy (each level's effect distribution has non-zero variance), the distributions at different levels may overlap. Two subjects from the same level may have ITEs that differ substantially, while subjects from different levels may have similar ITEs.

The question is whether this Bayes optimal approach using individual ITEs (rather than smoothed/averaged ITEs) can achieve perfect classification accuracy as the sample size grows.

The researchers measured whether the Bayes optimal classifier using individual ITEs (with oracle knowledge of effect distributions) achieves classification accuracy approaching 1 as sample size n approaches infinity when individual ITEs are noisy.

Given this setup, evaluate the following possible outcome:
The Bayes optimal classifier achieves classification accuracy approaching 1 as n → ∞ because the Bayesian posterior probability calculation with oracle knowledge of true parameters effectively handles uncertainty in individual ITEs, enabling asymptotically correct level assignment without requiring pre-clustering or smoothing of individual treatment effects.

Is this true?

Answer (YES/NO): NO